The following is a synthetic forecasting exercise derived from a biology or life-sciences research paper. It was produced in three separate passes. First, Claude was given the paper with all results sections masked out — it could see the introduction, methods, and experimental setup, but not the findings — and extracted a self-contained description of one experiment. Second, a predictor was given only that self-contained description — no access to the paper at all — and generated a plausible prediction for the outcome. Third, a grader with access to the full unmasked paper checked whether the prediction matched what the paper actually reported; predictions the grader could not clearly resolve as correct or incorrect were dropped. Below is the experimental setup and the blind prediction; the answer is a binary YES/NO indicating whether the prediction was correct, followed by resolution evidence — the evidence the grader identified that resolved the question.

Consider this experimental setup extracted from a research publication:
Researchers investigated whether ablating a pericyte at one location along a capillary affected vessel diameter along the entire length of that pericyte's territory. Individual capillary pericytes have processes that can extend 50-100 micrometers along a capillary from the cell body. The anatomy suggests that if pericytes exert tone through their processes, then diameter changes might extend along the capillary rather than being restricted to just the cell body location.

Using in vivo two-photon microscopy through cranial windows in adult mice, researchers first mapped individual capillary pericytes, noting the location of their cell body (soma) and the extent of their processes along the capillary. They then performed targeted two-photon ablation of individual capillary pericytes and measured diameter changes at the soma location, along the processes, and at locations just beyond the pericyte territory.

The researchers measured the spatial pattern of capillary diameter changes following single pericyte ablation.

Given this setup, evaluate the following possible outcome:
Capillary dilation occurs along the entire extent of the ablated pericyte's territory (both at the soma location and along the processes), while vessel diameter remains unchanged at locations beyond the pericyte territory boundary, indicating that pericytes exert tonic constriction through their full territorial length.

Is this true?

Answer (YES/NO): YES